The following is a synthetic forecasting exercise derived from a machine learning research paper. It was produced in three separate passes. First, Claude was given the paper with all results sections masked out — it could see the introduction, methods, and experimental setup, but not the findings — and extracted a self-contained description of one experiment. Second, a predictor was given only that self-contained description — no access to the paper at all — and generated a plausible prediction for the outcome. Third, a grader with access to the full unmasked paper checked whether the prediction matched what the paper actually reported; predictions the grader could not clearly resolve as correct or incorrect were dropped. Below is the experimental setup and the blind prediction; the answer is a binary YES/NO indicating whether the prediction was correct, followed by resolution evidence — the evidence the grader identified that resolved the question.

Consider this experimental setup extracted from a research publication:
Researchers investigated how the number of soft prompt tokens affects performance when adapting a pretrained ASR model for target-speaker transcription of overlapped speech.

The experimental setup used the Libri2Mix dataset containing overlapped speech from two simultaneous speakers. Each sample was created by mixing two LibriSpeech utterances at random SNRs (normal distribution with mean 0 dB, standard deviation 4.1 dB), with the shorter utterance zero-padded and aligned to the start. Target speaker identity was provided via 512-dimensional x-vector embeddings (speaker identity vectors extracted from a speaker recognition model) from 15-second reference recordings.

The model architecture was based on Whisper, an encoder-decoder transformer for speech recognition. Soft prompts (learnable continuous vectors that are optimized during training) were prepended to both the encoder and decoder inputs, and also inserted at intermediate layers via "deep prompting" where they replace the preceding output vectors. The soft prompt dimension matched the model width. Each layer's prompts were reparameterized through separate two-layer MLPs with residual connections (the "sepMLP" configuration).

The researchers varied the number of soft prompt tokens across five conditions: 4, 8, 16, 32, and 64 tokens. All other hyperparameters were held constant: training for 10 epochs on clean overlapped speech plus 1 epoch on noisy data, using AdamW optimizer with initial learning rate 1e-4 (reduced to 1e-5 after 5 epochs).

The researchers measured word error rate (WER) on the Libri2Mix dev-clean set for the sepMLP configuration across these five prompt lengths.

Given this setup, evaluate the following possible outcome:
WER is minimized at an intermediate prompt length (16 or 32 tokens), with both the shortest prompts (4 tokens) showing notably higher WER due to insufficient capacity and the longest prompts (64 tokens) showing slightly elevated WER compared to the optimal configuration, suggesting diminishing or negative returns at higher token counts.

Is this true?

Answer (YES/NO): NO